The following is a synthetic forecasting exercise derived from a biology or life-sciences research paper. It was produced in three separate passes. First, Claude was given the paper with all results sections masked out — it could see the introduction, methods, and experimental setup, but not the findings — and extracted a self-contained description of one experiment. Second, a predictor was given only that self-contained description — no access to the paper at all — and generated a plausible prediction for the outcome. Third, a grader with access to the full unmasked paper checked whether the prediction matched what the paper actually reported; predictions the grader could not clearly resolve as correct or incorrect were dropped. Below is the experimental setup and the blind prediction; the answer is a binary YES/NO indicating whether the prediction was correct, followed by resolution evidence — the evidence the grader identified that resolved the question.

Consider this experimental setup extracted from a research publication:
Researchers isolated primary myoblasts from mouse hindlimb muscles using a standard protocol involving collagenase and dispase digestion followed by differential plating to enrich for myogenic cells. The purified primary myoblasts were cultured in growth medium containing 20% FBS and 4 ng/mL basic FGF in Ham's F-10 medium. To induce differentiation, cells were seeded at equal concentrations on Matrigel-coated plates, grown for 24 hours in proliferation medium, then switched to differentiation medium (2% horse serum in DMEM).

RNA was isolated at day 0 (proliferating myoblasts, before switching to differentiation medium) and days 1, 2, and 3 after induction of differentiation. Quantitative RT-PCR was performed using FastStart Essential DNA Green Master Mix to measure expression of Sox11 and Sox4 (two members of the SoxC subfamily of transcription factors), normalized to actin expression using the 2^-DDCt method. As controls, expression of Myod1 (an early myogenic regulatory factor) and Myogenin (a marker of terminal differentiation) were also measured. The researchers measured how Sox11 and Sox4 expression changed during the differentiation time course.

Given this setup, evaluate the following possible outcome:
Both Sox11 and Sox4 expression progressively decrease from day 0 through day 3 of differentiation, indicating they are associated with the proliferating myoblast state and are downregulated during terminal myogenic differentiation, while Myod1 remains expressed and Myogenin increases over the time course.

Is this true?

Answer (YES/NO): NO